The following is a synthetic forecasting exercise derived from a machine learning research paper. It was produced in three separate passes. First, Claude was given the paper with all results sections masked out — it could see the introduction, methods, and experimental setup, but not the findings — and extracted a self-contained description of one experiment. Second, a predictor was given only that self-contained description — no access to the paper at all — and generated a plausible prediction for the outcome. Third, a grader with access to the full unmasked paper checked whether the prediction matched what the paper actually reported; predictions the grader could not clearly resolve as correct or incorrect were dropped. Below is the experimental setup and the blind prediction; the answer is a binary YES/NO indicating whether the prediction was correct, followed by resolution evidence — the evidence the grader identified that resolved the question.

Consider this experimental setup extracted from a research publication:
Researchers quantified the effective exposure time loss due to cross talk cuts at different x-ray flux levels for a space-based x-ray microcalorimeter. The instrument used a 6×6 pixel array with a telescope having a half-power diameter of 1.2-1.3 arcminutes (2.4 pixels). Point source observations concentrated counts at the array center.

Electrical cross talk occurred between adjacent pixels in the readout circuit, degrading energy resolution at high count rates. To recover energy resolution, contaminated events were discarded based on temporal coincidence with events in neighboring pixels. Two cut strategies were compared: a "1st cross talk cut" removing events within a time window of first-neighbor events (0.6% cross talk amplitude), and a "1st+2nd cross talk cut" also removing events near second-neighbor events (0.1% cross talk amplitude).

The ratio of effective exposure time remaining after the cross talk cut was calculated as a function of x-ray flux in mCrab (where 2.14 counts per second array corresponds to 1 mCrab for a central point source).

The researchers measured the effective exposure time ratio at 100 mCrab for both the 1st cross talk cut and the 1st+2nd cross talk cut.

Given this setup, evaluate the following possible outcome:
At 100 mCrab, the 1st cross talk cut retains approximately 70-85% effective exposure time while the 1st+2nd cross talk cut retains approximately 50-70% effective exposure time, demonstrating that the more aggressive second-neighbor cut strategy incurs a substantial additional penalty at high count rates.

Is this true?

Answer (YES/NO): YES